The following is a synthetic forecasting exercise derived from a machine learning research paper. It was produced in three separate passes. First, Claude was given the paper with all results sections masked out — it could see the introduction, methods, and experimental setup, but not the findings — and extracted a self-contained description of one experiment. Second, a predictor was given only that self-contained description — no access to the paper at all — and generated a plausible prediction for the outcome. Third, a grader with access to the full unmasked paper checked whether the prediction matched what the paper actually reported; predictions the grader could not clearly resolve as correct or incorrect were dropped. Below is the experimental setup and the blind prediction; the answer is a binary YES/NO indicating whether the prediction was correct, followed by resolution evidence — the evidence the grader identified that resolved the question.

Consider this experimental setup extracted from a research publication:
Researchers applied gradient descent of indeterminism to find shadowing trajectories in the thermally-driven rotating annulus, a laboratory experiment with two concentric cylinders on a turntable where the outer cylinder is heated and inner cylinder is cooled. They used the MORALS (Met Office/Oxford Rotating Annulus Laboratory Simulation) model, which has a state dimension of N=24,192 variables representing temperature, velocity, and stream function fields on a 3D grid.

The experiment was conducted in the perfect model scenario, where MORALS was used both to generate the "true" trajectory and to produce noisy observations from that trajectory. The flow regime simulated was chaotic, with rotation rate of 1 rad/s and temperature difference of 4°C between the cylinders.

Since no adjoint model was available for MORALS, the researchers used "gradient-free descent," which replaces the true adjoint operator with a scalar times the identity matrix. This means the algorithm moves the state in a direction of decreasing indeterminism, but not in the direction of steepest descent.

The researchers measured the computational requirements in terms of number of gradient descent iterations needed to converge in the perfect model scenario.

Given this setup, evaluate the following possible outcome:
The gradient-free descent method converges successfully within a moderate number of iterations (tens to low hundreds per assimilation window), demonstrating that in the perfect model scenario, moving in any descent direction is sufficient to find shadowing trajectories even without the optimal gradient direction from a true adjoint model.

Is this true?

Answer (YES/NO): NO